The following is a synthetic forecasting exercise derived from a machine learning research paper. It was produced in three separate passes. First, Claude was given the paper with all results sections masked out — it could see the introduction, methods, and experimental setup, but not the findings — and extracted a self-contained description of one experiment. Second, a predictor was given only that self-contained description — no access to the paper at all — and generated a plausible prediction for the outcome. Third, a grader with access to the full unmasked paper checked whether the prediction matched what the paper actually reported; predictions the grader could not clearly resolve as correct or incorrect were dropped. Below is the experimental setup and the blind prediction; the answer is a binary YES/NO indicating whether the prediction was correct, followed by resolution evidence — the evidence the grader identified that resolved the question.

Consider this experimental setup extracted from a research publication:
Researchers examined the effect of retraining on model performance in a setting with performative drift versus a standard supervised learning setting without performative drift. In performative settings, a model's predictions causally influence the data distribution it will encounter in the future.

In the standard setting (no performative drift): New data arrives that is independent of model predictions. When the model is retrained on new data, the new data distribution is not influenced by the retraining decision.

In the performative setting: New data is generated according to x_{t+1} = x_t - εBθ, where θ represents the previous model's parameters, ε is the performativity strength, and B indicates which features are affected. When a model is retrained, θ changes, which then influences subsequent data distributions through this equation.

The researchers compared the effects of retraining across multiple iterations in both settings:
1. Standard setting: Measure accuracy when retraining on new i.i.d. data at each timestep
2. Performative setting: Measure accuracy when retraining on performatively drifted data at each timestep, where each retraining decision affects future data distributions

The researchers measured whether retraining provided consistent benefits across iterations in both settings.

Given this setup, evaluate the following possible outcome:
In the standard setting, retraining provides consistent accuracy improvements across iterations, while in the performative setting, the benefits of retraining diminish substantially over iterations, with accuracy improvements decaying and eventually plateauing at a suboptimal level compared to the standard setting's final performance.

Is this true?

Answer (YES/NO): NO